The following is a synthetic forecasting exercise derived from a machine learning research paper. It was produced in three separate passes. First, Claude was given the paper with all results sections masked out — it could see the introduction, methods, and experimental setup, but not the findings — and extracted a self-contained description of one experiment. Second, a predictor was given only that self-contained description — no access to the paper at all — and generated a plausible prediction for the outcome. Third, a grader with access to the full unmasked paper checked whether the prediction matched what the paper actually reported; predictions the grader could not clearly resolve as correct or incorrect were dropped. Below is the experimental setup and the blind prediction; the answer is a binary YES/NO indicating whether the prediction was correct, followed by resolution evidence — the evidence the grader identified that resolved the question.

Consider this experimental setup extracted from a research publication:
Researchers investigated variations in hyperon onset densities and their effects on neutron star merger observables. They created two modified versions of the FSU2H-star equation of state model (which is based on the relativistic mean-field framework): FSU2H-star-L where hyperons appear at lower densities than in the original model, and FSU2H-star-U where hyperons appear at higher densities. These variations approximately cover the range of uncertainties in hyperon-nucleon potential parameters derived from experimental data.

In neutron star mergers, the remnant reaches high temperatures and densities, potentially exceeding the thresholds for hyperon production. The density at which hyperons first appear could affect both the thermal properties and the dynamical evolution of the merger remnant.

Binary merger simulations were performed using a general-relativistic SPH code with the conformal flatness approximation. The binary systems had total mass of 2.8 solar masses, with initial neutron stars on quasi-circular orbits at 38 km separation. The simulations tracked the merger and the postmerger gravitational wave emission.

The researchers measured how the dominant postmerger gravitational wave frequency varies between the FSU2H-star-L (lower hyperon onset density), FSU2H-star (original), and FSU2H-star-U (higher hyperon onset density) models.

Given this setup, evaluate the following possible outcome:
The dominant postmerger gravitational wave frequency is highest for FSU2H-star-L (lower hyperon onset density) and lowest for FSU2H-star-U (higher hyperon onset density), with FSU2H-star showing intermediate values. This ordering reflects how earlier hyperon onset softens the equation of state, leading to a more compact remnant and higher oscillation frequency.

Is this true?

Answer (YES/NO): YES